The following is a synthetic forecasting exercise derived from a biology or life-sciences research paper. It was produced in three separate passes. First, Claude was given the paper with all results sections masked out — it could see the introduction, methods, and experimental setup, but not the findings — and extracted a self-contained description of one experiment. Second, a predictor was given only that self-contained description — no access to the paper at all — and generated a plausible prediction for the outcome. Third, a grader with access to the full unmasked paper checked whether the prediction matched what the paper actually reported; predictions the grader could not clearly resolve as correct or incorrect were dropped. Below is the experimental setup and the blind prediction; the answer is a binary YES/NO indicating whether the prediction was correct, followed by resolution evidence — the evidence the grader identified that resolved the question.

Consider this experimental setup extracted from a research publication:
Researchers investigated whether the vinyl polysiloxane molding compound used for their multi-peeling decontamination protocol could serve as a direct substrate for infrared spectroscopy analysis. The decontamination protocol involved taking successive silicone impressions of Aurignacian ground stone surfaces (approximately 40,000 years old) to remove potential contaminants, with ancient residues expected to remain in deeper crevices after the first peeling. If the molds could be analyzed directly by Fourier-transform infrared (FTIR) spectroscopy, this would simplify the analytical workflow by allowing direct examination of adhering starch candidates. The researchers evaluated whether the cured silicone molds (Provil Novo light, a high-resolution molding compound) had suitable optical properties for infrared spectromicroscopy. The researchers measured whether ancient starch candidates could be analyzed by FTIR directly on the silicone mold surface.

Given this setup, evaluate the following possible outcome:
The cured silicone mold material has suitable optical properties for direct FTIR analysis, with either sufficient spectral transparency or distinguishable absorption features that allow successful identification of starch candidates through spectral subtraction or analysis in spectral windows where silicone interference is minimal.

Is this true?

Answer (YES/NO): NO